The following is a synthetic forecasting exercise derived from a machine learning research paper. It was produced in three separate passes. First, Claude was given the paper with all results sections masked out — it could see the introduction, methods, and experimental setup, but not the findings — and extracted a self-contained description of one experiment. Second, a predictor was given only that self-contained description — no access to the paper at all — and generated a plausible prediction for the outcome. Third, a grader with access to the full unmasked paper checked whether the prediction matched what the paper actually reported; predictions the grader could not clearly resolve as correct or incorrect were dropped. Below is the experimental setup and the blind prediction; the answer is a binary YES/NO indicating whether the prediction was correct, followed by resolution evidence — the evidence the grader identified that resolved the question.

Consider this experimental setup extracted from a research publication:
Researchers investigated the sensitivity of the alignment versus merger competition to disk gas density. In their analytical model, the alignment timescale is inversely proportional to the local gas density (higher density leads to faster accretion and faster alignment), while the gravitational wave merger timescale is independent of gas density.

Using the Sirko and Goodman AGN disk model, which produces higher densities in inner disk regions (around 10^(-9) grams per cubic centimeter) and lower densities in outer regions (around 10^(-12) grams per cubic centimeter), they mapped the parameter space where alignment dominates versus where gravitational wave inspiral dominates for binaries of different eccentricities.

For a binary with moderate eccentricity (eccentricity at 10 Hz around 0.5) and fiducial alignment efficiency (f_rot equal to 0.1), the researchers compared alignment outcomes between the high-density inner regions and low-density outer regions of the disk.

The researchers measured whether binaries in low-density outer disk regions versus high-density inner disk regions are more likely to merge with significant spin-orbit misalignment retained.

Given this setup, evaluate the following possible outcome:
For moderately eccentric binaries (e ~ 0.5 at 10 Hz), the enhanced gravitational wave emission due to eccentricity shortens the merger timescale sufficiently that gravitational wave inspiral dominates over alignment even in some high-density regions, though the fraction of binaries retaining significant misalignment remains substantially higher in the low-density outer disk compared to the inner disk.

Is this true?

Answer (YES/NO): NO